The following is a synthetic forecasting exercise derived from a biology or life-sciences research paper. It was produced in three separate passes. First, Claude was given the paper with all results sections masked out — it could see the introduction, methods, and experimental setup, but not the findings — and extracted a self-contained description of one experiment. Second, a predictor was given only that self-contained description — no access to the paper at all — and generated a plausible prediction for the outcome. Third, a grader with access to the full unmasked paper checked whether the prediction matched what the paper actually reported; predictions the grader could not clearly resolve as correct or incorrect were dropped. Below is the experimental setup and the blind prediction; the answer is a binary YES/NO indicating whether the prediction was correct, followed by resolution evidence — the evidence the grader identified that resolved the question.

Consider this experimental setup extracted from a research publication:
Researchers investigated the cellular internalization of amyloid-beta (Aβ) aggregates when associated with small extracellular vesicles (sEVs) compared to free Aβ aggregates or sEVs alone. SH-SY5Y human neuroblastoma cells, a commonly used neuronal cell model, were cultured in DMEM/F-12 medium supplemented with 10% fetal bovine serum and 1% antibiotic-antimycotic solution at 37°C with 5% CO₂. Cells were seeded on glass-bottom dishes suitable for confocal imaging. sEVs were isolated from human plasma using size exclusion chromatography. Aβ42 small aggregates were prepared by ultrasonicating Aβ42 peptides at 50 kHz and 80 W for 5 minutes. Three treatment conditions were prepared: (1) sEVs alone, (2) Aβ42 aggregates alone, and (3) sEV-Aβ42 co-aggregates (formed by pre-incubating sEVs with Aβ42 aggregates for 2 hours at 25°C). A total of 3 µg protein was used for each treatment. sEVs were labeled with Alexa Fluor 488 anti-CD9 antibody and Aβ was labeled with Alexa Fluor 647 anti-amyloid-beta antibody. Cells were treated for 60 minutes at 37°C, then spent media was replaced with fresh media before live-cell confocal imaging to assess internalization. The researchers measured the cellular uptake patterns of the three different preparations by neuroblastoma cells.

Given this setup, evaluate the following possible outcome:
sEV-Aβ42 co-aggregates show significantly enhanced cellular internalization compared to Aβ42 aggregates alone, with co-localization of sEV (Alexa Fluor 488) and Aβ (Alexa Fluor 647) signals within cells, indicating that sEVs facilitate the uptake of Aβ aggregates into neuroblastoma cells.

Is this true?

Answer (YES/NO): YES